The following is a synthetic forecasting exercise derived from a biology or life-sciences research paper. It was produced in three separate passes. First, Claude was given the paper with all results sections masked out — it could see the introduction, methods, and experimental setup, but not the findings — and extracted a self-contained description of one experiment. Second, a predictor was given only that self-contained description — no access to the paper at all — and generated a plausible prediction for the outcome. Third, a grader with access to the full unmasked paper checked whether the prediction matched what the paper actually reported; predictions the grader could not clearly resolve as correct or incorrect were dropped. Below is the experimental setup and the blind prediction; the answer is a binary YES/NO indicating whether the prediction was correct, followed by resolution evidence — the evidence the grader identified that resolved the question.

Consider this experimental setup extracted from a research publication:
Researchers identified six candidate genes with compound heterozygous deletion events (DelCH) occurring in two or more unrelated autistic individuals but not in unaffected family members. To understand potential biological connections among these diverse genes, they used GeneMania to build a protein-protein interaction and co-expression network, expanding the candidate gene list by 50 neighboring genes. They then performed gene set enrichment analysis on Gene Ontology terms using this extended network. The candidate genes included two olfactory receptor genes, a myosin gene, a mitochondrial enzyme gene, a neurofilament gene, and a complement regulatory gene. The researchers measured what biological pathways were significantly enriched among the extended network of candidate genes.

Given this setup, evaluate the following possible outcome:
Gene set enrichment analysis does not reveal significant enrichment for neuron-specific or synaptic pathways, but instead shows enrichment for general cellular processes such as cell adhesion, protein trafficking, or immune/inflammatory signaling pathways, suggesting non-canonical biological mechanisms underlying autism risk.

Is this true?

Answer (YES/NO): NO